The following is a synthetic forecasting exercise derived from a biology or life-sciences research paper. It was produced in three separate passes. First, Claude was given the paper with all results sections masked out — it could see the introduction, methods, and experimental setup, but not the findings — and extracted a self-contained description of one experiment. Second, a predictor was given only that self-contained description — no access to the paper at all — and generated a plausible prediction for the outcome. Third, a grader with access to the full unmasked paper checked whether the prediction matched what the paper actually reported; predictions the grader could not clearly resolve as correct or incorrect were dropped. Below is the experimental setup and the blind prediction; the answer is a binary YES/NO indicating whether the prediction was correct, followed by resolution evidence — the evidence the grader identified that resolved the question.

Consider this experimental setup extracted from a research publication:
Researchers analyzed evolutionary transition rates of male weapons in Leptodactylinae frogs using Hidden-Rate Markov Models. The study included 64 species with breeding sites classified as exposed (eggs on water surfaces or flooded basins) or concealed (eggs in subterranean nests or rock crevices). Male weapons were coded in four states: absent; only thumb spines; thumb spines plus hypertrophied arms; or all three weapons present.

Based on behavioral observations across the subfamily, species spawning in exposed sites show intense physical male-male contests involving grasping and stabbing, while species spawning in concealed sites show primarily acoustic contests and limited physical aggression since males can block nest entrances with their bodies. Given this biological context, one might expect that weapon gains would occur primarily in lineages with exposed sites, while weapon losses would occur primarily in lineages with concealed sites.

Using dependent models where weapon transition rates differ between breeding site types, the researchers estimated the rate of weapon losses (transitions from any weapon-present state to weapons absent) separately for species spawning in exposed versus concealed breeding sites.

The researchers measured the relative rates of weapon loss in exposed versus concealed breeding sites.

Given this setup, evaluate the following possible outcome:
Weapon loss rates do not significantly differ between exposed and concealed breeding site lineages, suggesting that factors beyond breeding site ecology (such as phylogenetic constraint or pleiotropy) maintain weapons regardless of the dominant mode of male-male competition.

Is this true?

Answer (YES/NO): NO